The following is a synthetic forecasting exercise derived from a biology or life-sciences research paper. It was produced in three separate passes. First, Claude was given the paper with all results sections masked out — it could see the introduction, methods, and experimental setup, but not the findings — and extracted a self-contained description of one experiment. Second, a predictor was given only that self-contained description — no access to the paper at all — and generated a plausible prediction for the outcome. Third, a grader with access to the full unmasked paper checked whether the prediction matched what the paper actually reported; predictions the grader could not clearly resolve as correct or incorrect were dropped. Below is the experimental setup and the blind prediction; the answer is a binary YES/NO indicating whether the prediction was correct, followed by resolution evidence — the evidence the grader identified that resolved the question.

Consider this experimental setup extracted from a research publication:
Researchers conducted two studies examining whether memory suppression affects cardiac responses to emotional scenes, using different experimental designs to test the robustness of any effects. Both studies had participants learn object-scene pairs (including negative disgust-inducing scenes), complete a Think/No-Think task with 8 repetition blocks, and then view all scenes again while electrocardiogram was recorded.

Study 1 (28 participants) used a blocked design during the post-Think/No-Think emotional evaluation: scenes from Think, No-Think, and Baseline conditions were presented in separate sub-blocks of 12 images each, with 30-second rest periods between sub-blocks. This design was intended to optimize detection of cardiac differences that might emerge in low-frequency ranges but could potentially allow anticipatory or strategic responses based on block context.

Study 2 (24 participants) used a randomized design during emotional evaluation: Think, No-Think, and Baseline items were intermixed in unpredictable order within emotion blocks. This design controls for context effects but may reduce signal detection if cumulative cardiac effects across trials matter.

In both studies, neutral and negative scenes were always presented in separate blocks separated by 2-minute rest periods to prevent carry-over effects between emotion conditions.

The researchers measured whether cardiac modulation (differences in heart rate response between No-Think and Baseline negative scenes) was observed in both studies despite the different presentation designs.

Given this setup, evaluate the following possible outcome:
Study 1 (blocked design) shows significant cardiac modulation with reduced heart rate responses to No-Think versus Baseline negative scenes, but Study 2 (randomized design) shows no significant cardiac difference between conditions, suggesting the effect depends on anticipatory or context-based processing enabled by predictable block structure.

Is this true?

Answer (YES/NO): NO